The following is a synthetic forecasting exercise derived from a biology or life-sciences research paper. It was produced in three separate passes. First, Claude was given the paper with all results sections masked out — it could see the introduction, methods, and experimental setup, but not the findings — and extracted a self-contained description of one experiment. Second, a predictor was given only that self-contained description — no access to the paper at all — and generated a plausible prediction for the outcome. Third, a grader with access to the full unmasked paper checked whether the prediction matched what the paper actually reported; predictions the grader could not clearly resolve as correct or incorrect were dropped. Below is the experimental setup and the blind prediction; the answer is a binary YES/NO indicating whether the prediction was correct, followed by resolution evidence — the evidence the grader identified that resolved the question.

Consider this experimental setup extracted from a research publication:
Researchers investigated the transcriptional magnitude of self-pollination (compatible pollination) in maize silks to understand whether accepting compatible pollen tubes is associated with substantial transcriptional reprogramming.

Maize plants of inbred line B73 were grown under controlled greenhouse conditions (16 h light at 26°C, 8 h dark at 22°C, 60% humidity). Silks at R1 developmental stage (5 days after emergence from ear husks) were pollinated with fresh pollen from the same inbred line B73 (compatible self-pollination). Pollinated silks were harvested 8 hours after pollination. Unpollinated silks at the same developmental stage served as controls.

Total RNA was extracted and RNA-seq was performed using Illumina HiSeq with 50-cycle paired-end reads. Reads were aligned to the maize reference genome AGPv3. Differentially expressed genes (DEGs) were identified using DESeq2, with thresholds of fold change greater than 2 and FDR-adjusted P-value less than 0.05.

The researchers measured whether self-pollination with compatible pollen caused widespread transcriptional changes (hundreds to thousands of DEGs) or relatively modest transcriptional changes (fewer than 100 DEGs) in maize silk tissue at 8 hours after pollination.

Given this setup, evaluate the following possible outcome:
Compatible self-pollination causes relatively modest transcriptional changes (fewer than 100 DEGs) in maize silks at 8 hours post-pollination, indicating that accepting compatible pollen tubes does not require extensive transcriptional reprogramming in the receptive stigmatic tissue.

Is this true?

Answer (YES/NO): YES